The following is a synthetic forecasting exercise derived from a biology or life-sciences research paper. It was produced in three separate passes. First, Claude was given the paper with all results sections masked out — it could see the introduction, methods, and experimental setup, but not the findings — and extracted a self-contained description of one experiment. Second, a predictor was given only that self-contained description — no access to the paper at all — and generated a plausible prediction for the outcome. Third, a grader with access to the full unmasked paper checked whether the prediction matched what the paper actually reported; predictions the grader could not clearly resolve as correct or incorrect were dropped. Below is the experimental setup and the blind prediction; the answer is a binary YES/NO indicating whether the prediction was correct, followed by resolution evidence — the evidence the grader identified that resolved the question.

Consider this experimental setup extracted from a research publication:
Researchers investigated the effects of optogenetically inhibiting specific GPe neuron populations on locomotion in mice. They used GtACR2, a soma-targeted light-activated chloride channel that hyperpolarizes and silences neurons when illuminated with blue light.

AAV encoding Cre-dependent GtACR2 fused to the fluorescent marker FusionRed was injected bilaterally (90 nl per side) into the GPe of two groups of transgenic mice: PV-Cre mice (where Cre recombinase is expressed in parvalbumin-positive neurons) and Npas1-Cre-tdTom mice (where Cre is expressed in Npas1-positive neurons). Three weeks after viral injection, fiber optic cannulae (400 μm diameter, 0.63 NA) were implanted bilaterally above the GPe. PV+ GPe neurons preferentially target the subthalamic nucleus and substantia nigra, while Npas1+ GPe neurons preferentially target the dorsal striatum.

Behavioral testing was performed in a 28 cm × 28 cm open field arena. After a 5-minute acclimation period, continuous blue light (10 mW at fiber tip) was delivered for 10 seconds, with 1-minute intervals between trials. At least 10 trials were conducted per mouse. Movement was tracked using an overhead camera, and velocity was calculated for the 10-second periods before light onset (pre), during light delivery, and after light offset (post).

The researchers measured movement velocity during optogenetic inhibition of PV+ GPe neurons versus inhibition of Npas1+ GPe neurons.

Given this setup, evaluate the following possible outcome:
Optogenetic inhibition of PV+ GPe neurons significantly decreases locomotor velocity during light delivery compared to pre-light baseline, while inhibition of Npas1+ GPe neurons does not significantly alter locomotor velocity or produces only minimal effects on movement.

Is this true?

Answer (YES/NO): NO